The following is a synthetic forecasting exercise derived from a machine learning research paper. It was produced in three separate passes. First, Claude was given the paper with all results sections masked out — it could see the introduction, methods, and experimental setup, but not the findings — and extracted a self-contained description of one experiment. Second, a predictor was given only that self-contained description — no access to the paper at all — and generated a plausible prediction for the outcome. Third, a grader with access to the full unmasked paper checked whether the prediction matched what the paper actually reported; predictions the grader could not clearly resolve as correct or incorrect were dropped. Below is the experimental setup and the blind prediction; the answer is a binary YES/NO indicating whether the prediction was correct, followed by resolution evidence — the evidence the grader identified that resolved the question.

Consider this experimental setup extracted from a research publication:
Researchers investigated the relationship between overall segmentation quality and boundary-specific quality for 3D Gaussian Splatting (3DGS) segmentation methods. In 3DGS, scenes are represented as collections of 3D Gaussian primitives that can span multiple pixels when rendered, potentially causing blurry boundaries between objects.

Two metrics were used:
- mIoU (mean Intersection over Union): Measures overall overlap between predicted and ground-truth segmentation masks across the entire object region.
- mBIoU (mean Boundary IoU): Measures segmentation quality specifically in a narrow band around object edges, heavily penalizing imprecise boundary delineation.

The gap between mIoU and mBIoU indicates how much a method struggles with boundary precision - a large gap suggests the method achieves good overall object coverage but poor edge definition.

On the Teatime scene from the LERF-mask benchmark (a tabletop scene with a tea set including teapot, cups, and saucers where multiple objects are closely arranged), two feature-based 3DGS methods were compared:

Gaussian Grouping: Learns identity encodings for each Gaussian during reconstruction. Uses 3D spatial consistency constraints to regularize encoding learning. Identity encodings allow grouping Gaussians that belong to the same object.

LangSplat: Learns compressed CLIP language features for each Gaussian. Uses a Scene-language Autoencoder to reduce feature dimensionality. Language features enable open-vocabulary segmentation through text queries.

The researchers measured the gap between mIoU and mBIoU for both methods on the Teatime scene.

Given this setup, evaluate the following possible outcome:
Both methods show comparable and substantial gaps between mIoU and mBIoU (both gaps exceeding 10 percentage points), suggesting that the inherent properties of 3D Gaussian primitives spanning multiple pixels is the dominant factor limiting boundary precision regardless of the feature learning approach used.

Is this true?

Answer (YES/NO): NO